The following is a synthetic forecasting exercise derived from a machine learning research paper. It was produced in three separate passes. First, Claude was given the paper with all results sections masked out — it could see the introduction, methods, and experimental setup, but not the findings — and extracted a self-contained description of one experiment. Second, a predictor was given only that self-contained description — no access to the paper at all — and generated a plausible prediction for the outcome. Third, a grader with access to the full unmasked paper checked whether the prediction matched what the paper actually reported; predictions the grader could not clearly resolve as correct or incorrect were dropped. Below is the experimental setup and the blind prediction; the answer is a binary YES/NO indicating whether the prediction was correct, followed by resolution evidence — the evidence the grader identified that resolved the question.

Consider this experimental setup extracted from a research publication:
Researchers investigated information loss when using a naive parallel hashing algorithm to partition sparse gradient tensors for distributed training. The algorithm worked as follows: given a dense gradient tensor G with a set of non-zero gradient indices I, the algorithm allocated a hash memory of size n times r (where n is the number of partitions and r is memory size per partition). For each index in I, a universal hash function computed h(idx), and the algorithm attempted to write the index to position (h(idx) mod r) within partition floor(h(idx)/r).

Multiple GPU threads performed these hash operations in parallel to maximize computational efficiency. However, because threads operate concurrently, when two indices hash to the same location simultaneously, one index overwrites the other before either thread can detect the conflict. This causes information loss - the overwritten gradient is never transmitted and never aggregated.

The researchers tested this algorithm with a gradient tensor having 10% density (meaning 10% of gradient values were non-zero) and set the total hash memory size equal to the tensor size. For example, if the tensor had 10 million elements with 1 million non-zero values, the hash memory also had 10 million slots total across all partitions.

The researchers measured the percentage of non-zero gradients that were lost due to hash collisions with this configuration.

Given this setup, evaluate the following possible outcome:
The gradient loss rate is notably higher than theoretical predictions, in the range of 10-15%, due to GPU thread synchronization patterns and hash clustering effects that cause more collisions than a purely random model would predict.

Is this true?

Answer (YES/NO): NO